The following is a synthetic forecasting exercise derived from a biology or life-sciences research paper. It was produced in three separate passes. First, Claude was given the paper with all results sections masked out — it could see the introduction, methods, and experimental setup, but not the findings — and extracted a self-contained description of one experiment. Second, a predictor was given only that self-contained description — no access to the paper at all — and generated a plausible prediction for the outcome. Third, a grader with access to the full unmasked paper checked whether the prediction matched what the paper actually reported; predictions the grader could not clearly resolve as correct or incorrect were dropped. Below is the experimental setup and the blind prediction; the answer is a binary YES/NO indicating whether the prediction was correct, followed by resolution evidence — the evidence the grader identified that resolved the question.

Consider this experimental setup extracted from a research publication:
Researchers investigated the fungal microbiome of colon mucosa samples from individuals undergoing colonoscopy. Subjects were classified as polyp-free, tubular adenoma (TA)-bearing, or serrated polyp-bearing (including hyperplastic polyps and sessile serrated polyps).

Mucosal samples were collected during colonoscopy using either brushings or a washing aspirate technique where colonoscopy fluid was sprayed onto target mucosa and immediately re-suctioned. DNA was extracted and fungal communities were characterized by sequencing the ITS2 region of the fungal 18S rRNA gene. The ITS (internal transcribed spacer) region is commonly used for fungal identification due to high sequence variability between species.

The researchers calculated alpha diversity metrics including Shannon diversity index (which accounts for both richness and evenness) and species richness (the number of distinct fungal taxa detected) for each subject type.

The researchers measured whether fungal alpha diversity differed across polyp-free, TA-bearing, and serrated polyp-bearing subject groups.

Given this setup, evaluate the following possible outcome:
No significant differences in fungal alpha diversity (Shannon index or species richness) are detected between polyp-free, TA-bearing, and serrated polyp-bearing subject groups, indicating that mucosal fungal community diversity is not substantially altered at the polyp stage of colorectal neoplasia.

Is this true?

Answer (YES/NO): NO